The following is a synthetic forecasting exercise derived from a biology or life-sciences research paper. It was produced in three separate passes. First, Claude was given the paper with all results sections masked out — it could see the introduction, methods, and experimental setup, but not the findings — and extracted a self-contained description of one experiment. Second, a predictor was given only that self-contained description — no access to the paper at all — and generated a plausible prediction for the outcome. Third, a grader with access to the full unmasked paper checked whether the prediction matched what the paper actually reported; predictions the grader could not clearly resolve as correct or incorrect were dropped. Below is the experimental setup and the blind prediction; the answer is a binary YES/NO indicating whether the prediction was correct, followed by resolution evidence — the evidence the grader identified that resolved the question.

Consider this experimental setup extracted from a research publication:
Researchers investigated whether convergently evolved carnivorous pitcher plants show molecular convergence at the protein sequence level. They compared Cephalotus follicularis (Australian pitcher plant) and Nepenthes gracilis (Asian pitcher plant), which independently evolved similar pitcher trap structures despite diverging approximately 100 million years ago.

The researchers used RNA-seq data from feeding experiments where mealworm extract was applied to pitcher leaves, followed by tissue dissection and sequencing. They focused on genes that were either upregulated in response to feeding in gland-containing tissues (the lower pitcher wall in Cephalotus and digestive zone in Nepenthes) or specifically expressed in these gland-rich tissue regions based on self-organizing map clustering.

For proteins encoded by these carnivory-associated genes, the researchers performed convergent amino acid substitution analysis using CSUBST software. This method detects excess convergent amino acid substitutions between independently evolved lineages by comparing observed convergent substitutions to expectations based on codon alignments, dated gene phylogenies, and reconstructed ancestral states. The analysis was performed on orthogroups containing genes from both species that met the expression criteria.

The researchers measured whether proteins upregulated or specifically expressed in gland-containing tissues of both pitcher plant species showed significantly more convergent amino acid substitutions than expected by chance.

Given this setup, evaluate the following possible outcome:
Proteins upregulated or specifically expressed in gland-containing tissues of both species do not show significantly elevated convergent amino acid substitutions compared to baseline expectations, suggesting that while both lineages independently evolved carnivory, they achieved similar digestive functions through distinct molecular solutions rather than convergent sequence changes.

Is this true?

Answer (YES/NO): NO